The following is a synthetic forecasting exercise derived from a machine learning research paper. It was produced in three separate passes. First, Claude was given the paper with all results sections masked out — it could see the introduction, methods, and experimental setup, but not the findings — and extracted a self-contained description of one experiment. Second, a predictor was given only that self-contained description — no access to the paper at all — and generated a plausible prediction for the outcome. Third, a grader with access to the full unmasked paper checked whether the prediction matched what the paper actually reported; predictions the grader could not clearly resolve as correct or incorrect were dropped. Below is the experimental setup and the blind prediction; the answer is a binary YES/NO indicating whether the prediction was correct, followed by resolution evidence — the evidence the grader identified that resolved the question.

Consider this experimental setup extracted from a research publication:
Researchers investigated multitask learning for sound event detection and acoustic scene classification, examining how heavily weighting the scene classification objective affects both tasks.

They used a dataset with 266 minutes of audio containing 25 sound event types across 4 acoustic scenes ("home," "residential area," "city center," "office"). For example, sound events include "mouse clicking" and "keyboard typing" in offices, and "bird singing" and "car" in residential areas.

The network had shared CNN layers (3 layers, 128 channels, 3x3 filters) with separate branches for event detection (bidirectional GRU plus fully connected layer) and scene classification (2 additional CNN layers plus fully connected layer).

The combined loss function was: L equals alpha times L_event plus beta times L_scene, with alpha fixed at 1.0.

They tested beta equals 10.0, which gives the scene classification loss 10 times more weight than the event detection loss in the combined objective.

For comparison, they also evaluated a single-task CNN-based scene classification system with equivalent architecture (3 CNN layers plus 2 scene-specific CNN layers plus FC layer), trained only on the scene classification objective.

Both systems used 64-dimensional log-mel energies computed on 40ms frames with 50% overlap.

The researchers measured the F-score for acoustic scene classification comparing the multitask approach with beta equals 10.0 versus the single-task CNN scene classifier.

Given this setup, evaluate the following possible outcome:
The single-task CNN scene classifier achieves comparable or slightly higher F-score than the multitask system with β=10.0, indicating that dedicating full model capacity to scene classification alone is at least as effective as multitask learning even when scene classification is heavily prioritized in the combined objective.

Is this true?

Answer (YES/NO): NO